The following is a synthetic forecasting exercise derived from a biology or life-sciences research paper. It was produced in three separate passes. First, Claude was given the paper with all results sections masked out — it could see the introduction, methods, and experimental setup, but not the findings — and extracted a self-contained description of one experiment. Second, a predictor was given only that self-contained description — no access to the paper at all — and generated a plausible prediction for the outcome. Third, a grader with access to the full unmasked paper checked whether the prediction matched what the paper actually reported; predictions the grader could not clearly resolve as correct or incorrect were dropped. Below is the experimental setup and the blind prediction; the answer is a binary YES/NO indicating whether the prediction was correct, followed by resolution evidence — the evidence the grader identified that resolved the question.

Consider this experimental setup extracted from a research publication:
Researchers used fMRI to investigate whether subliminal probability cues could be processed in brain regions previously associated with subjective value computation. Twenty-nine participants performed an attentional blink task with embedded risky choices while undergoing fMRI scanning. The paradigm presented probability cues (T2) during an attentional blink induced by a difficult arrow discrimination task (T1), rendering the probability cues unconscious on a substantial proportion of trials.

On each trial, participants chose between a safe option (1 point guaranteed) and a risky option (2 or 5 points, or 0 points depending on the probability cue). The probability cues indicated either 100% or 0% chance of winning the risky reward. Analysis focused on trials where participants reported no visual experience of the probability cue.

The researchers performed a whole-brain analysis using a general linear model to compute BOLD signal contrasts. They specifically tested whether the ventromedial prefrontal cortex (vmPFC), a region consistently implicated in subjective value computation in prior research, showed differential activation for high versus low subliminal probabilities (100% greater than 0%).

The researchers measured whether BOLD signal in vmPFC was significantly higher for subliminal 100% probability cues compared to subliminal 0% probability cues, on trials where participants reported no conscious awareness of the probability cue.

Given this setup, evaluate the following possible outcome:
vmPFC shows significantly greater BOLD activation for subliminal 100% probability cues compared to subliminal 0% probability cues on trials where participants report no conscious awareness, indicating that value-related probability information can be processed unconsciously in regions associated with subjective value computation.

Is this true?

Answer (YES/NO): YES